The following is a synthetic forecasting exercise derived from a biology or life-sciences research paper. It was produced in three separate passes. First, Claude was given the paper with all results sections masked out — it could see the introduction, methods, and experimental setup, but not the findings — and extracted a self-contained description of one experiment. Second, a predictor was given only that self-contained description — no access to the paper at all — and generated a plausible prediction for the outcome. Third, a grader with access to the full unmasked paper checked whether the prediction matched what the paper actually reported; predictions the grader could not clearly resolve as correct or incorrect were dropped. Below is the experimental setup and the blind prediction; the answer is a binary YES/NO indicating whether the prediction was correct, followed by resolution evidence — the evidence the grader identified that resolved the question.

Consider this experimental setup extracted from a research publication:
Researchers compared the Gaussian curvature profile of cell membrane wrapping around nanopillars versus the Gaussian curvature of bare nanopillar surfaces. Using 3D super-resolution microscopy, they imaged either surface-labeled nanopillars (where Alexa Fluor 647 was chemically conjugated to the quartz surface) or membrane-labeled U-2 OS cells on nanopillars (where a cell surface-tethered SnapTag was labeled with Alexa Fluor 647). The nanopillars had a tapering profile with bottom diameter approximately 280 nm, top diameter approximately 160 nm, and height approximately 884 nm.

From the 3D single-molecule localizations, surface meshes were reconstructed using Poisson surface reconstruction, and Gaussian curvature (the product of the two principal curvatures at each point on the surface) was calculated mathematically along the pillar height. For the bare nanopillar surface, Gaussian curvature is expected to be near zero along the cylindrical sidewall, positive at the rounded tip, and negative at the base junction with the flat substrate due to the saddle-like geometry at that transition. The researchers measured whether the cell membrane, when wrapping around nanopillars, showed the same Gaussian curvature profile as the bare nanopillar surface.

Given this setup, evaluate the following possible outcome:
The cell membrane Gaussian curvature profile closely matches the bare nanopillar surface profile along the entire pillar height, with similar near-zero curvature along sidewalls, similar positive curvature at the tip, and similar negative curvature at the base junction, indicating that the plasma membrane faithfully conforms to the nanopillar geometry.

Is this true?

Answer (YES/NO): NO